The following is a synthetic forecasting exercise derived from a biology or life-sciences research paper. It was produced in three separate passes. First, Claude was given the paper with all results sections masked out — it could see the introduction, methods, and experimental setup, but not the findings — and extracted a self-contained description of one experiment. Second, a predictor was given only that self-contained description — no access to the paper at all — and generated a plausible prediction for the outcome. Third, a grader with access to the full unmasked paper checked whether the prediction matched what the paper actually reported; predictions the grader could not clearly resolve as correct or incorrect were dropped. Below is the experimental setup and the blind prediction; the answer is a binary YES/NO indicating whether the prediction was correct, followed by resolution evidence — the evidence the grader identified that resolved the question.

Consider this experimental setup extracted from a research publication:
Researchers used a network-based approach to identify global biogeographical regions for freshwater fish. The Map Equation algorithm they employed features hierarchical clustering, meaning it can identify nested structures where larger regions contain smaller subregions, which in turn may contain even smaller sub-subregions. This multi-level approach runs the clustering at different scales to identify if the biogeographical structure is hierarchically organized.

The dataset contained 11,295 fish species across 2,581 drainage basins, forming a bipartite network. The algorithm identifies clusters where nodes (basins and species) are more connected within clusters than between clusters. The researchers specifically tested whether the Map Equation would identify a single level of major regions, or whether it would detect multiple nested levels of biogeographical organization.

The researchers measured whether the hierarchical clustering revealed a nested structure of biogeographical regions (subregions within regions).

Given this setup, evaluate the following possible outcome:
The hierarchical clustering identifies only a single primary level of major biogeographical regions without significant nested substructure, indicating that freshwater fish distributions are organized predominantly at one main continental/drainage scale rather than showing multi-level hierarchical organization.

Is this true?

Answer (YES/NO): NO